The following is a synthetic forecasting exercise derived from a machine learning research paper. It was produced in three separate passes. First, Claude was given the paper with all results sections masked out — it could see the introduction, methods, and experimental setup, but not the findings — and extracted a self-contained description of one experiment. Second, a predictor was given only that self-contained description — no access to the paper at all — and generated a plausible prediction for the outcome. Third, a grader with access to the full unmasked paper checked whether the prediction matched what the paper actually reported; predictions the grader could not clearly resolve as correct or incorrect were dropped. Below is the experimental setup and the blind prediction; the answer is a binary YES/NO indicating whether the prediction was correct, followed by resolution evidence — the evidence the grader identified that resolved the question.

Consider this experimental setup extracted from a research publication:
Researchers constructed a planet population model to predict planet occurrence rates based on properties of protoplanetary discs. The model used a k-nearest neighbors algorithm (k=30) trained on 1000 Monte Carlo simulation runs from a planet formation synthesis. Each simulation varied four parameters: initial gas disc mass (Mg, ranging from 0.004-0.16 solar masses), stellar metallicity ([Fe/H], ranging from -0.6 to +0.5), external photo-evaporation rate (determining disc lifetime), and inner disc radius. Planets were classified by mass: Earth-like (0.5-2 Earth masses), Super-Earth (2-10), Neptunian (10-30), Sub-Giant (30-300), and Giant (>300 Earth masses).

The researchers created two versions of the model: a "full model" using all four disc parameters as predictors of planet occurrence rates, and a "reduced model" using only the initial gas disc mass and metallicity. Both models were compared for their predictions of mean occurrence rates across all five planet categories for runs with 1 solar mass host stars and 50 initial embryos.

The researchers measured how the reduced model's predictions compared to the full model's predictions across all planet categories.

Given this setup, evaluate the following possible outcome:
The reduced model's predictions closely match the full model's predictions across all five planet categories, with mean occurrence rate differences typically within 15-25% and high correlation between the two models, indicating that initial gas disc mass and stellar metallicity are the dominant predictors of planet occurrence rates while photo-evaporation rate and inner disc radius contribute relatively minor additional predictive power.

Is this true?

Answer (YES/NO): YES